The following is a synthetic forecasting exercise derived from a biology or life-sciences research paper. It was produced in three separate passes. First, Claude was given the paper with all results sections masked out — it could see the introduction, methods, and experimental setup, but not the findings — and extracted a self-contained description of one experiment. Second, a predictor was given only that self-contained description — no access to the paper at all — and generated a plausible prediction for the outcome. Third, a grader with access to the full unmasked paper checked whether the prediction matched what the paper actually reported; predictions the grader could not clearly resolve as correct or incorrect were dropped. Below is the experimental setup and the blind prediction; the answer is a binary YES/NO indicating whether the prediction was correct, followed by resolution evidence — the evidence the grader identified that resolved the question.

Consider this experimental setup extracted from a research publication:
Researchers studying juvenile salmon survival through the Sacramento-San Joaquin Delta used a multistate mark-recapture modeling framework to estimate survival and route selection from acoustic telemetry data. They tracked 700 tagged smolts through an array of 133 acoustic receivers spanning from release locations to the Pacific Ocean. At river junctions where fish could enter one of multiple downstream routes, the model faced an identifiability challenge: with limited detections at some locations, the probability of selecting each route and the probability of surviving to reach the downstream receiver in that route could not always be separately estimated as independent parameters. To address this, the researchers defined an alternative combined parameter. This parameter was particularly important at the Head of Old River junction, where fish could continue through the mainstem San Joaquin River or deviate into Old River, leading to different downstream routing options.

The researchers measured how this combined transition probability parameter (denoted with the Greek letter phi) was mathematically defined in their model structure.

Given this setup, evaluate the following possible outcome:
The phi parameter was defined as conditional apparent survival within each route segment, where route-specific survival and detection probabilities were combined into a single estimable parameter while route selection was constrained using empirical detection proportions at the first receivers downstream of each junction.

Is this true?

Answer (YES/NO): NO